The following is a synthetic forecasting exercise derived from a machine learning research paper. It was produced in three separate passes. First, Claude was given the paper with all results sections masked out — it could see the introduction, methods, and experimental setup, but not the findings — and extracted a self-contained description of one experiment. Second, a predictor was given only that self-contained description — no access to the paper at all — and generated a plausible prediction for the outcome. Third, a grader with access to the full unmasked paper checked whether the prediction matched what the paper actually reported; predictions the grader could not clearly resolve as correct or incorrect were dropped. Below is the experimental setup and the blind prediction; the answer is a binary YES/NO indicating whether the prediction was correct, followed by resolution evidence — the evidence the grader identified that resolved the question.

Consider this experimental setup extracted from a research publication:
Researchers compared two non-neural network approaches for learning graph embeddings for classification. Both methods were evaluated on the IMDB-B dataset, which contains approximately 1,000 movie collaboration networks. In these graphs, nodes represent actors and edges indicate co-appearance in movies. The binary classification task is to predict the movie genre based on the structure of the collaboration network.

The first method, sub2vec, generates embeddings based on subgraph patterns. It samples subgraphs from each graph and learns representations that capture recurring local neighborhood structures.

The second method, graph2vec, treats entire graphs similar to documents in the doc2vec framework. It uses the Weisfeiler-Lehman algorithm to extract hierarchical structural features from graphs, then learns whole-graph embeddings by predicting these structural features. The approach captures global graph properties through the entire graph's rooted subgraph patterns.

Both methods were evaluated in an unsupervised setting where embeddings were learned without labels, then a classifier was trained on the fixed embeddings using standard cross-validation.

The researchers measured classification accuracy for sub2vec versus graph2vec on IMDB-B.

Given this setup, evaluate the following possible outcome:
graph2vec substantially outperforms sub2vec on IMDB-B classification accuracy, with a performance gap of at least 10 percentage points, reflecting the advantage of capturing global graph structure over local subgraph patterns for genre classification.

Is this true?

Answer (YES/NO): YES